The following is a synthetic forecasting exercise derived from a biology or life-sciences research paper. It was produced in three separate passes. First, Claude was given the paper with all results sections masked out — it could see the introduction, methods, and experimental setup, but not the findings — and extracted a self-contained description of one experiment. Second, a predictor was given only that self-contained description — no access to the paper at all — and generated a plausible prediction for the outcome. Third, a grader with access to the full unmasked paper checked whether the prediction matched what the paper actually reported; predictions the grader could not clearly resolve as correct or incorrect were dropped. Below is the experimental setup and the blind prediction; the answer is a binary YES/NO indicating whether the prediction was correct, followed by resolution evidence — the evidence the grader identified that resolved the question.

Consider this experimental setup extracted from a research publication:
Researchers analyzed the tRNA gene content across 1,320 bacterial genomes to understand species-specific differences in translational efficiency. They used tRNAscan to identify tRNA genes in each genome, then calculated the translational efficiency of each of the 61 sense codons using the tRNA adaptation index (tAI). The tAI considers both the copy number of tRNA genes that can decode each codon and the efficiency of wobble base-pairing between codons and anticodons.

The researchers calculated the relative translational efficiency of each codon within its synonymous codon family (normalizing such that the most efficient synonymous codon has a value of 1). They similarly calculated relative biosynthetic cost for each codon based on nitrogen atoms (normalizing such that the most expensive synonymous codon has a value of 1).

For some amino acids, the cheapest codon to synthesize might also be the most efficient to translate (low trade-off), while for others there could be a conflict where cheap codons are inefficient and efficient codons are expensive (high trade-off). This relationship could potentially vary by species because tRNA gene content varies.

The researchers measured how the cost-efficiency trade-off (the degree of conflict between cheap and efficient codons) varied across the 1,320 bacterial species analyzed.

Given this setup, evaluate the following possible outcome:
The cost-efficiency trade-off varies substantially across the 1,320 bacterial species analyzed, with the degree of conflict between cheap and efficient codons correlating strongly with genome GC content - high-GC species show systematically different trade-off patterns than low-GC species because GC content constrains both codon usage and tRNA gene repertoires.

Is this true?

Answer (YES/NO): NO